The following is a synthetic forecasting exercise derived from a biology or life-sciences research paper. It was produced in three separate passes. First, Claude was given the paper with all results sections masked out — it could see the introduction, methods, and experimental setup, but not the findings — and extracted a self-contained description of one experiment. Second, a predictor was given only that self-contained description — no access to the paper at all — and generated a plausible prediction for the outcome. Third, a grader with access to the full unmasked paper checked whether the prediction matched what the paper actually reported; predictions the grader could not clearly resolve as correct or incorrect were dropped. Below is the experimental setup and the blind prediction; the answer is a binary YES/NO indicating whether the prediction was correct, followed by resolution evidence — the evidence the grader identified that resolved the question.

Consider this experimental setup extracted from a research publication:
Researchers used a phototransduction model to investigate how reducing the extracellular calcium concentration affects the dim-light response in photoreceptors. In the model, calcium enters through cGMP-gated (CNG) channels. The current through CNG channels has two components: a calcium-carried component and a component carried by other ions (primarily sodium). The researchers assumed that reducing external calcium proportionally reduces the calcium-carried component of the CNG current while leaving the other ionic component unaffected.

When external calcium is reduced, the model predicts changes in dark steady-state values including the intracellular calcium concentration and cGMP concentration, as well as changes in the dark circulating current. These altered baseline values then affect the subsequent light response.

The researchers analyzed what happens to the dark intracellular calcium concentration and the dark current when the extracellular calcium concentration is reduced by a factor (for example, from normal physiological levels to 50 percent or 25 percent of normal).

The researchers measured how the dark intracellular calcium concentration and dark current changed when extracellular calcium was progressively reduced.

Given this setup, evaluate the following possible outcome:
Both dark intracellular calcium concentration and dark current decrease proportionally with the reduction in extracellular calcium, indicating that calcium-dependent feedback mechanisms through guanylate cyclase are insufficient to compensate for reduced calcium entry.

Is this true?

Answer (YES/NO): NO